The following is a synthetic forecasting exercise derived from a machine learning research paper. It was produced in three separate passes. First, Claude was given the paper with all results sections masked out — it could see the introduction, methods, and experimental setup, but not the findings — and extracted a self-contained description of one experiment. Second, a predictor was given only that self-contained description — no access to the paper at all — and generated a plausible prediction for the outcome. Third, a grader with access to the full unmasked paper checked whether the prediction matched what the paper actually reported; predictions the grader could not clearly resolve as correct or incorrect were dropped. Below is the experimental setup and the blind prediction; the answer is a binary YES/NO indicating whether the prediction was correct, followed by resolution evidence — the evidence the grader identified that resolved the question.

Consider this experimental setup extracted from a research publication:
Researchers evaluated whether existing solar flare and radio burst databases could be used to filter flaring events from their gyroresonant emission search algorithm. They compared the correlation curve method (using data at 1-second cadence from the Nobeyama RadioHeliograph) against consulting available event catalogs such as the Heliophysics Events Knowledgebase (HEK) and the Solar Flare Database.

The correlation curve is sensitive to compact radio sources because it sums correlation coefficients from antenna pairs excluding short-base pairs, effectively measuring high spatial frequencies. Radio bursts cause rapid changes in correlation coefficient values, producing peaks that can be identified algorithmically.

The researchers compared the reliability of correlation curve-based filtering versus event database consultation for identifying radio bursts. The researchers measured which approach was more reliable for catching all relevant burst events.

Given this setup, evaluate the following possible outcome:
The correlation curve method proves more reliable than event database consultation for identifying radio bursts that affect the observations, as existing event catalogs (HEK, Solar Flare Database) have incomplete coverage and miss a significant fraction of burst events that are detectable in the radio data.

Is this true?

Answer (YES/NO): YES